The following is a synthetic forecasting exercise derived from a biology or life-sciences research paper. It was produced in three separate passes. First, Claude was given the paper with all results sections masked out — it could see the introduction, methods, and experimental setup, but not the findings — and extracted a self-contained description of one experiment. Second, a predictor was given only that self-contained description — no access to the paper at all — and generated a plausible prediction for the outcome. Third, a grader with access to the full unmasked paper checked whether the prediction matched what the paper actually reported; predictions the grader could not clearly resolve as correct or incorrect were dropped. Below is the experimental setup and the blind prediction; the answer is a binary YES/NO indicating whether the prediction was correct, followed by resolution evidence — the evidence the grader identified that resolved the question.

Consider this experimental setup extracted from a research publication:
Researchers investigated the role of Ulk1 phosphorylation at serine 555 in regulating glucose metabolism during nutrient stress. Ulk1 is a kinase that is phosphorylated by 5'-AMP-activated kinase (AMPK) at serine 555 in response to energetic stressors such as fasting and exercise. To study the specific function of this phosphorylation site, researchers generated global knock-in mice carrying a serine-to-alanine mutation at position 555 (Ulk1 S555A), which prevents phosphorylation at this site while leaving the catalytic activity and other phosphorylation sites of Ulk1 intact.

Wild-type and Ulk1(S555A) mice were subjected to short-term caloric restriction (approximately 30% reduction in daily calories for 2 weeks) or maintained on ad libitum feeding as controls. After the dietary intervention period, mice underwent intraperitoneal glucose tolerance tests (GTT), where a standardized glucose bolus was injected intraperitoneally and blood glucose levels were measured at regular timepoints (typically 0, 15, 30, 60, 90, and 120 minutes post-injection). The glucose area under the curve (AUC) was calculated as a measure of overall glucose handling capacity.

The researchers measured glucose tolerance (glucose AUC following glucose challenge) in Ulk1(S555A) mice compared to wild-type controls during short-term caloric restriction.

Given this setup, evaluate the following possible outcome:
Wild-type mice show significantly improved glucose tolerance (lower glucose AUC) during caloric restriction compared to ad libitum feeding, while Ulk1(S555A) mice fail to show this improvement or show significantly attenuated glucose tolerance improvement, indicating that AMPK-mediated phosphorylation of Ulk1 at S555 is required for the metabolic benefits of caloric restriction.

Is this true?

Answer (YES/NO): NO